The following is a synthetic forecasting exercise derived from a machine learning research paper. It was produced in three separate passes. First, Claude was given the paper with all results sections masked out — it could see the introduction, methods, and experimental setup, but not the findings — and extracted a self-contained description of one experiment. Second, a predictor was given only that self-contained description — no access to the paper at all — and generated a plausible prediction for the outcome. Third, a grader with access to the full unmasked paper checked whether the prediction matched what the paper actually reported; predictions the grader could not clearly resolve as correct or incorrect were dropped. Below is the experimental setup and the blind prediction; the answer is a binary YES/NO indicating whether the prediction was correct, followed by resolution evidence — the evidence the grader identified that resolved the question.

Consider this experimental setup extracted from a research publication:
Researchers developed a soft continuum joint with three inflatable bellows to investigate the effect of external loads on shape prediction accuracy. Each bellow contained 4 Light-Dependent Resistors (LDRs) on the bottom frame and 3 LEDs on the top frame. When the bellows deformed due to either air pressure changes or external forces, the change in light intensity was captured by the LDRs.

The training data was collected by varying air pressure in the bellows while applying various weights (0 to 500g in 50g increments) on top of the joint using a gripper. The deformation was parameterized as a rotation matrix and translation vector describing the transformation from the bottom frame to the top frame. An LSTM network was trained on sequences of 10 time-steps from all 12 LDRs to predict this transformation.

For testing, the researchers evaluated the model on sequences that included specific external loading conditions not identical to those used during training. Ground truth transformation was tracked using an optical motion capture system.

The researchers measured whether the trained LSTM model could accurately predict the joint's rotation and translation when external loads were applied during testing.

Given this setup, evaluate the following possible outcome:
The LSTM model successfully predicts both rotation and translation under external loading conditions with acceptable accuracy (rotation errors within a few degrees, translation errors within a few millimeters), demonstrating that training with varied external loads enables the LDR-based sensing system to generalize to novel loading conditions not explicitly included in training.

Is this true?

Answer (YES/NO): YES